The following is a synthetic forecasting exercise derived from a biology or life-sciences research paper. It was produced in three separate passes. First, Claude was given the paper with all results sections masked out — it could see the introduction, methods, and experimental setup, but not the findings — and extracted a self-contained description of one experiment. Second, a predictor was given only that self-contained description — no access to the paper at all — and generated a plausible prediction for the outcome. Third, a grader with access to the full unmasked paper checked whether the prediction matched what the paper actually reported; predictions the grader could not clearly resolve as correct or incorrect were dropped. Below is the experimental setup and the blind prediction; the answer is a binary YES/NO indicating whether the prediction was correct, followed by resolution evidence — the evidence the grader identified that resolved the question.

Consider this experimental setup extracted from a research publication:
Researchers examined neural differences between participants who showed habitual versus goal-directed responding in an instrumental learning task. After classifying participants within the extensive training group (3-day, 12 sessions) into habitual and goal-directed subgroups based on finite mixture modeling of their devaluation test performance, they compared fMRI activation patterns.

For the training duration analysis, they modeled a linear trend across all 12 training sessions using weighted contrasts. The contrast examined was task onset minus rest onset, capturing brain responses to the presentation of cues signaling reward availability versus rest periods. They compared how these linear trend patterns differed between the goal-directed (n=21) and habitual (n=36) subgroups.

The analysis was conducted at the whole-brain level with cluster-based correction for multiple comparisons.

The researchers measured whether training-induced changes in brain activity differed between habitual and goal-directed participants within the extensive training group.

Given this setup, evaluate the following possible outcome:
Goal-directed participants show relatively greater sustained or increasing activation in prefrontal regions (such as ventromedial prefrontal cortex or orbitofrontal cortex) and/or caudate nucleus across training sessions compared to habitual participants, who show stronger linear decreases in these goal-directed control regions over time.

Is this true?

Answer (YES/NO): NO